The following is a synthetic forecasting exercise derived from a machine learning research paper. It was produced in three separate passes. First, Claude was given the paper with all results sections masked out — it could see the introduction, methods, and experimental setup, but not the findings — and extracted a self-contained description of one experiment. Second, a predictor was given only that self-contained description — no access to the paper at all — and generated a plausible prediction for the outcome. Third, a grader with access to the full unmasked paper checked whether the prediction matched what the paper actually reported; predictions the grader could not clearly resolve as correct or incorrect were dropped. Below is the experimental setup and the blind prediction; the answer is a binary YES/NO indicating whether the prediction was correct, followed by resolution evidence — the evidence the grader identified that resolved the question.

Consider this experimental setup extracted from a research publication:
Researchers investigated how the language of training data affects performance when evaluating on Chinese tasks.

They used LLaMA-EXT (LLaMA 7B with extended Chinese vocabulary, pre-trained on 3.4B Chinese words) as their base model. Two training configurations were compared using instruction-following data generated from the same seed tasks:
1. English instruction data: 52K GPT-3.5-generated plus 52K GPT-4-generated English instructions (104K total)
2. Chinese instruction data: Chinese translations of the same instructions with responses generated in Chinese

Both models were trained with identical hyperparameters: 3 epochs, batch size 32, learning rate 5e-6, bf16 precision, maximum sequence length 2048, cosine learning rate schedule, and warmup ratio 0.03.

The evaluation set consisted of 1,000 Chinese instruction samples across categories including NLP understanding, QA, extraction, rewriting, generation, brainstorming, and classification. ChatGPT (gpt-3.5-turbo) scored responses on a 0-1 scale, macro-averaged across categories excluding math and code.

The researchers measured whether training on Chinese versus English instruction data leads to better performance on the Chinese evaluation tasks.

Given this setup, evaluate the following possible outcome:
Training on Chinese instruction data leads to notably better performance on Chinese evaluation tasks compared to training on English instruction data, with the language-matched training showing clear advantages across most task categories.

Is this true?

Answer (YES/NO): NO